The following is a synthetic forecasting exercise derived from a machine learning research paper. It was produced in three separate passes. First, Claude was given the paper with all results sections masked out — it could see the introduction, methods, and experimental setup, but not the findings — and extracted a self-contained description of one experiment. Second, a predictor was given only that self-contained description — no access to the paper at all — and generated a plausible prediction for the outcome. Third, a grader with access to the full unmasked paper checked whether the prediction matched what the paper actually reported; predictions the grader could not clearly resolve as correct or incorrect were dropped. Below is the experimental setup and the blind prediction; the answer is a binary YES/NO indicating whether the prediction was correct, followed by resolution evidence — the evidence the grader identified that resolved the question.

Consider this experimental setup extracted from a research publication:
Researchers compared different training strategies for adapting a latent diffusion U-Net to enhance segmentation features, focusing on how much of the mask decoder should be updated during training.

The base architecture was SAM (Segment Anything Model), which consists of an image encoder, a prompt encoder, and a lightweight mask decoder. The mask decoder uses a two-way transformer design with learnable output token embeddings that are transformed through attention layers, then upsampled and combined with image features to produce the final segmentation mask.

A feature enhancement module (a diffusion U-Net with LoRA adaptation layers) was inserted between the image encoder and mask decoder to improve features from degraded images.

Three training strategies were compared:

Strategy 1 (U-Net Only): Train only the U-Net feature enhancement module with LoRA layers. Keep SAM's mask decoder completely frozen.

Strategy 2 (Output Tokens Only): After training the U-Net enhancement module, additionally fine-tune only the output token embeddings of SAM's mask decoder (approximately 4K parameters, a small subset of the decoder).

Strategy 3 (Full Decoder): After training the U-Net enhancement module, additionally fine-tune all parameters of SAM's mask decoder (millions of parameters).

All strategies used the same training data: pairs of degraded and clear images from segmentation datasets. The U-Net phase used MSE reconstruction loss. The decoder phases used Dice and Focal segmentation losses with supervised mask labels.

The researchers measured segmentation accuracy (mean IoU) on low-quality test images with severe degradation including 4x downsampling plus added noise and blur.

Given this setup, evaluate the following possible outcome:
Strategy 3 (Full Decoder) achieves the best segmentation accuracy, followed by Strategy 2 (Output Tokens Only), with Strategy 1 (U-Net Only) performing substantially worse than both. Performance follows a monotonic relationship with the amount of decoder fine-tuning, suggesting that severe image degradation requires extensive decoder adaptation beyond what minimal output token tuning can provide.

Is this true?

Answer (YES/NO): NO